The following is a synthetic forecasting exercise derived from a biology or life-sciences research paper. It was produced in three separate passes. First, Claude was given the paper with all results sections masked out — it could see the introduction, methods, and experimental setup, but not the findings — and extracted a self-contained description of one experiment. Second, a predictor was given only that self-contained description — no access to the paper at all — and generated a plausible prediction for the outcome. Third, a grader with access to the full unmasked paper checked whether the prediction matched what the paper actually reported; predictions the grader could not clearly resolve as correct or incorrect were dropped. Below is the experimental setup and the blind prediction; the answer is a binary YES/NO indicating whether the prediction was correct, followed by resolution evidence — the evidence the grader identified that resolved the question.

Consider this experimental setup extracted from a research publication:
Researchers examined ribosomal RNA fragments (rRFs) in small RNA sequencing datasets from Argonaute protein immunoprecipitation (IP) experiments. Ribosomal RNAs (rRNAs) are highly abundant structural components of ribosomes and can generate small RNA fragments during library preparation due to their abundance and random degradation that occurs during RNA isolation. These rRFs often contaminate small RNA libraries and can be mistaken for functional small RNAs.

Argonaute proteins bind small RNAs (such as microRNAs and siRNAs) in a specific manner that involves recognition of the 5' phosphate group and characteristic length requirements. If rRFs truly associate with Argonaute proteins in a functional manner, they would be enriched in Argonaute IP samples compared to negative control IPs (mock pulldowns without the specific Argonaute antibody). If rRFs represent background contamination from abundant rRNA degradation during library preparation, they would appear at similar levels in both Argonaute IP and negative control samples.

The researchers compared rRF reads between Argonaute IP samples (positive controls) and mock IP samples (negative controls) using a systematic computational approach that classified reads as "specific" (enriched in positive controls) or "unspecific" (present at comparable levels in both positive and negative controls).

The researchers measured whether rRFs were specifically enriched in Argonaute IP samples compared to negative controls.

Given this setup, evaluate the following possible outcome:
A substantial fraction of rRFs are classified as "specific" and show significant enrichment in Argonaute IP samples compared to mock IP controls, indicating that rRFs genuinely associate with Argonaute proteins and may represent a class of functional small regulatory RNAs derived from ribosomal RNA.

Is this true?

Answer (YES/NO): NO